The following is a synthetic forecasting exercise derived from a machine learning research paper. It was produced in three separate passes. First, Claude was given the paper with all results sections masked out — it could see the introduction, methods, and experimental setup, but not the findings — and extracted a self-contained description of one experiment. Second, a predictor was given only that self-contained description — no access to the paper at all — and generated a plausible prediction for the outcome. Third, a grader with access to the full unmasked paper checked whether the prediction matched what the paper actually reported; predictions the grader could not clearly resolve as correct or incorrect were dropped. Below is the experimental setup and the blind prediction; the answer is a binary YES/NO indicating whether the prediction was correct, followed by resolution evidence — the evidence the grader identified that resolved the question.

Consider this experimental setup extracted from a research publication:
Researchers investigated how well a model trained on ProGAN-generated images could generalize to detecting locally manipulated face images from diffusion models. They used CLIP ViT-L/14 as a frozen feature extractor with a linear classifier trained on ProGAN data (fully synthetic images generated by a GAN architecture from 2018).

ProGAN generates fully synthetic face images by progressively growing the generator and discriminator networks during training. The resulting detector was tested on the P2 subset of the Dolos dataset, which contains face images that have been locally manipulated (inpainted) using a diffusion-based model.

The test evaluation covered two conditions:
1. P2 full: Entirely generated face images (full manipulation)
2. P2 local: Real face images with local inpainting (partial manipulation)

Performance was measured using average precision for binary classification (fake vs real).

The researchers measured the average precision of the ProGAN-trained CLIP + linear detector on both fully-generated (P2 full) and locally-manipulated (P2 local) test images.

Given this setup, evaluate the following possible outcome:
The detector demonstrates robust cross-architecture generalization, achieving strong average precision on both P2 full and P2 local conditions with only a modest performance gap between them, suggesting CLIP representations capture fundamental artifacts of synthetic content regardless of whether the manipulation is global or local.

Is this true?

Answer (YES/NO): NO